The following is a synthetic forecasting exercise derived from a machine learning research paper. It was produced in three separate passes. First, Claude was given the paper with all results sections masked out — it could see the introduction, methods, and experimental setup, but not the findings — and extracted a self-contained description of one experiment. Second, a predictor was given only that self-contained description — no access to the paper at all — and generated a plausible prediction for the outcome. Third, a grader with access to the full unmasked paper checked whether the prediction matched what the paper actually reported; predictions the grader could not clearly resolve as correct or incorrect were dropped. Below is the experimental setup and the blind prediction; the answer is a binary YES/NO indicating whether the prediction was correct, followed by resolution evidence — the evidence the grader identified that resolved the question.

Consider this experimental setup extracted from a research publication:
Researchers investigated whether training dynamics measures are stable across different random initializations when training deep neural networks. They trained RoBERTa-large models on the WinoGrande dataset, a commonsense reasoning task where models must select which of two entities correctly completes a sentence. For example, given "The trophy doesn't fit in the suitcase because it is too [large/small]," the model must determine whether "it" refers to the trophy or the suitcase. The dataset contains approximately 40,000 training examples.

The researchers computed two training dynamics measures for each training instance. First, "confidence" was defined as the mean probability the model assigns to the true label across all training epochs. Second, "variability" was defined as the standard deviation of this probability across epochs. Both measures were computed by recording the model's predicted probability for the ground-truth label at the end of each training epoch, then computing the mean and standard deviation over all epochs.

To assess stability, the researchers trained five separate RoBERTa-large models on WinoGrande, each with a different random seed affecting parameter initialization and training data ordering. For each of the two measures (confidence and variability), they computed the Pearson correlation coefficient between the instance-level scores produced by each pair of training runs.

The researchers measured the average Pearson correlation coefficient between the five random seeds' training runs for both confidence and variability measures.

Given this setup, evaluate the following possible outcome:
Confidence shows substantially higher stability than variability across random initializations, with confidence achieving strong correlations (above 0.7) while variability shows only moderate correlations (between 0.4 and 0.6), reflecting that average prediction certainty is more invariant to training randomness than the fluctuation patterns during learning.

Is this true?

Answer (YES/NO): NO